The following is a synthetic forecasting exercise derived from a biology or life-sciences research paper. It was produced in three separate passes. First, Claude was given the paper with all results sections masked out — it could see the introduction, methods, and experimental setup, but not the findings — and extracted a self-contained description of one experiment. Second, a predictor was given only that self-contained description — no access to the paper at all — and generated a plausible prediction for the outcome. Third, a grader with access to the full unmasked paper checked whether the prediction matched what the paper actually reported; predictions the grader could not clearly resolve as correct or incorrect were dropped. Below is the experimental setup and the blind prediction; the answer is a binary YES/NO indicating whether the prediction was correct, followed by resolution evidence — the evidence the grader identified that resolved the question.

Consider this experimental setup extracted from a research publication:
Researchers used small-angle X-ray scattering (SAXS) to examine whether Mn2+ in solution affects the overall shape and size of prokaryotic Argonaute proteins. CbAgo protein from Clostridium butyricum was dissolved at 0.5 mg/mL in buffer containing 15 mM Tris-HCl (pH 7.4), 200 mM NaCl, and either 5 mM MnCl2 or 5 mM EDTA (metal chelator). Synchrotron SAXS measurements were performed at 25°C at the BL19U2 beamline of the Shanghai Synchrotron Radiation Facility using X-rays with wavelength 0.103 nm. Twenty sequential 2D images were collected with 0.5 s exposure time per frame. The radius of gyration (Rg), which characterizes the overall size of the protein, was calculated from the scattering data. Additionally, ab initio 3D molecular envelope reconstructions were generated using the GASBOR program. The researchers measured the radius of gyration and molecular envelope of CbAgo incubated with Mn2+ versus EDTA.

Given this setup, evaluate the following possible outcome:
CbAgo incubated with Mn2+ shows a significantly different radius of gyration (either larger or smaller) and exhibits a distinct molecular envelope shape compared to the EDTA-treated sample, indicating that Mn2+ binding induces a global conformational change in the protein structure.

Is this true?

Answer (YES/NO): NO